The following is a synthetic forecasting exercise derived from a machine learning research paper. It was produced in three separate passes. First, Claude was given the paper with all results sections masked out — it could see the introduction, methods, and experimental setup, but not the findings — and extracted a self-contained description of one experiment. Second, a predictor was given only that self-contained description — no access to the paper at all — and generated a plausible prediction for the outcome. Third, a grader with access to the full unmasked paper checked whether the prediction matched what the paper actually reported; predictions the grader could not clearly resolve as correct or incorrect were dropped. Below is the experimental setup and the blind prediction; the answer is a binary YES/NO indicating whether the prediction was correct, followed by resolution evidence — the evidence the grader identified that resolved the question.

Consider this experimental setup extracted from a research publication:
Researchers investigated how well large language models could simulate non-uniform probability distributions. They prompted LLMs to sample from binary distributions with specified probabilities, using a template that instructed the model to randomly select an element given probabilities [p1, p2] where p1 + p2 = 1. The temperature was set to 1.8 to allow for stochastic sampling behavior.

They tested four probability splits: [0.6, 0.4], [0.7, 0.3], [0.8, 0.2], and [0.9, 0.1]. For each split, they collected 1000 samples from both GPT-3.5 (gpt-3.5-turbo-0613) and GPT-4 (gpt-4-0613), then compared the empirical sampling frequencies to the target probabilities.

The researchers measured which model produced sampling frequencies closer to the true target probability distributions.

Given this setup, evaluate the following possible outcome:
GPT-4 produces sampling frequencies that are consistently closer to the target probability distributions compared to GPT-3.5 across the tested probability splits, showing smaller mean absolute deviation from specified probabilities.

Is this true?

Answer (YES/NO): YES